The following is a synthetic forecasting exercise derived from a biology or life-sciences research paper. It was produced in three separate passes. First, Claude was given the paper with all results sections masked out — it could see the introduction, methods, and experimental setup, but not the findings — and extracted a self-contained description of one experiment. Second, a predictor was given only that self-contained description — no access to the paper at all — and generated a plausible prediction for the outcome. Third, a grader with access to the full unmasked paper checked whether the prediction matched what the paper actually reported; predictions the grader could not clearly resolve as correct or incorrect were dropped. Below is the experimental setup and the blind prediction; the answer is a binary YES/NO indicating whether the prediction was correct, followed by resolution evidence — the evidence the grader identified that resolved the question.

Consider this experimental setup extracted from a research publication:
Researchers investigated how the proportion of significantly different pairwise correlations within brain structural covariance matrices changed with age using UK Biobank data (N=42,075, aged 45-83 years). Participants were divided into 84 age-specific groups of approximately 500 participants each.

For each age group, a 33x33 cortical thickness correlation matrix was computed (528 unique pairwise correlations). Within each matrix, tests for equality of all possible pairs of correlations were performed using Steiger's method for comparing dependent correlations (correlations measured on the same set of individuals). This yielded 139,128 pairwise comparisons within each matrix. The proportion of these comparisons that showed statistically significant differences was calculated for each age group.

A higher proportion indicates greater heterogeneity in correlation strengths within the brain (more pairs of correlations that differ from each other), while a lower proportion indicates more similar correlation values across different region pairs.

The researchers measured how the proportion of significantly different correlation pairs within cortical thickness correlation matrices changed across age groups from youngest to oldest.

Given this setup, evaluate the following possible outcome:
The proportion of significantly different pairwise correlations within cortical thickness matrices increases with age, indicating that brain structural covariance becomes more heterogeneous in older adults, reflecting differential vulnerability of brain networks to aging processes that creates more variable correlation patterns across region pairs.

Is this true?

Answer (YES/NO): YES